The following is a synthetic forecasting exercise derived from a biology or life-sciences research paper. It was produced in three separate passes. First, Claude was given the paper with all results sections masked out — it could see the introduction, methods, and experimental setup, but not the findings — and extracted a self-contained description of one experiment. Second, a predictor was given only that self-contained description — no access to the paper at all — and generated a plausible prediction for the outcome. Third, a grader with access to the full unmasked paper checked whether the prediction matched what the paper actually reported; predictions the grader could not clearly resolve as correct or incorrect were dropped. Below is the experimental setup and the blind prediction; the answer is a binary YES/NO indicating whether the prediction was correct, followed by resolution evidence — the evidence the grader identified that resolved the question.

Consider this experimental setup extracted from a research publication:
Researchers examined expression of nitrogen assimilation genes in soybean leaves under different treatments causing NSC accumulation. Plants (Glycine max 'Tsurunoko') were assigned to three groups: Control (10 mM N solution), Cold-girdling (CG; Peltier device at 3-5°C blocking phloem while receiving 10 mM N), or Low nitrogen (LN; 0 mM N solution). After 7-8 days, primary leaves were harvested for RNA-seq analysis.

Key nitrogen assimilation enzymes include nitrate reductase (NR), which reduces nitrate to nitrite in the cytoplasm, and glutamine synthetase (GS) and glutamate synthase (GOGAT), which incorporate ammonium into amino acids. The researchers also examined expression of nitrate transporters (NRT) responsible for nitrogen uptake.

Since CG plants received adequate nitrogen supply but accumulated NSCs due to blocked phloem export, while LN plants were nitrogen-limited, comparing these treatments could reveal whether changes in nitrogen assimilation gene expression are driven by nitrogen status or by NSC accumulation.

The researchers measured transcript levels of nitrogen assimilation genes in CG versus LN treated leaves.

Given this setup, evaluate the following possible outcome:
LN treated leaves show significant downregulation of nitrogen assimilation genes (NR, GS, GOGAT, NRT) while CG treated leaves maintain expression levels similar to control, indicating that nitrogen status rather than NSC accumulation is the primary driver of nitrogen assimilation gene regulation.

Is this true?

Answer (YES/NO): NO